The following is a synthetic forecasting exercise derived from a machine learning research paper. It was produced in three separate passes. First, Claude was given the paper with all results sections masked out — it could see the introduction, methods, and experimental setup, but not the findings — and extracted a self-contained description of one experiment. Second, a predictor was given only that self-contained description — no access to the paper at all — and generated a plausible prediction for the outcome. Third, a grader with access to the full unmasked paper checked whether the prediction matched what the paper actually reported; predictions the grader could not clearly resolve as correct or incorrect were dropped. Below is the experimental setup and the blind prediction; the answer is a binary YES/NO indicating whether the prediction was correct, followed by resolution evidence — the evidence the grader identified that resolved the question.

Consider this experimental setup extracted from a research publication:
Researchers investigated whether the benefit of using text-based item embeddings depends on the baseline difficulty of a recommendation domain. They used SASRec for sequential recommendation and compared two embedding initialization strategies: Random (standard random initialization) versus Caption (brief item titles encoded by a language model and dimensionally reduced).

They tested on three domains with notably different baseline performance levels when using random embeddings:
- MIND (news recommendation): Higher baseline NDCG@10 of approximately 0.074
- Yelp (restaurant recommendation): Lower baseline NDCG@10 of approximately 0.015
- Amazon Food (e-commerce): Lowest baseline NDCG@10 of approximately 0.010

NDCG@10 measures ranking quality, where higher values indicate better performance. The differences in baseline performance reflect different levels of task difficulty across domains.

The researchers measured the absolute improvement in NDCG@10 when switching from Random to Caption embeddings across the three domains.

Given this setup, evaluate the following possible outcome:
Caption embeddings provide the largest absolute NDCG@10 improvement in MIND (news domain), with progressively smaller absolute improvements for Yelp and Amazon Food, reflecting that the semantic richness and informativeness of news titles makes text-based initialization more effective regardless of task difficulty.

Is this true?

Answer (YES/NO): NO